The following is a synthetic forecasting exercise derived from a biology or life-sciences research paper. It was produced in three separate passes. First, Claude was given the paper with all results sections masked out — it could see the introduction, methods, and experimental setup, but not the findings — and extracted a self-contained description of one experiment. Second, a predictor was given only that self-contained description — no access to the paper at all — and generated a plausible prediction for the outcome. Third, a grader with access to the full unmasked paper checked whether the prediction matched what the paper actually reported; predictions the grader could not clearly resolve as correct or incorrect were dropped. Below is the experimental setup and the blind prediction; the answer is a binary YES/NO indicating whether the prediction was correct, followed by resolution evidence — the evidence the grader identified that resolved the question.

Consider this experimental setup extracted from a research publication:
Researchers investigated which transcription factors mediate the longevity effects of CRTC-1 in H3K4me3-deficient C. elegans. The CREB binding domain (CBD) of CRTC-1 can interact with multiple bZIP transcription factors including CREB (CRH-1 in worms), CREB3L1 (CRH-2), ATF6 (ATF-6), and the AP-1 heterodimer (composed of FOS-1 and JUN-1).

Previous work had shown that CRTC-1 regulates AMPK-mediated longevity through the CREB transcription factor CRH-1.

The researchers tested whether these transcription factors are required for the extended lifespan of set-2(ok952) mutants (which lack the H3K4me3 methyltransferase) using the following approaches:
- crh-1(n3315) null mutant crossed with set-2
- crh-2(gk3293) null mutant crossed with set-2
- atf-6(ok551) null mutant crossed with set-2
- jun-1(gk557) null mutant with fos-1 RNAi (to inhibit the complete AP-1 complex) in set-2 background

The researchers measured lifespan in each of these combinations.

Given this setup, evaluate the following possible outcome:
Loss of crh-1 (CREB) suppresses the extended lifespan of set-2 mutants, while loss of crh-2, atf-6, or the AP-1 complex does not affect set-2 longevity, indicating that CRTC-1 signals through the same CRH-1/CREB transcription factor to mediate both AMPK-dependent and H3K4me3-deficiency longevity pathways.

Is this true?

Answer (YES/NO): NO